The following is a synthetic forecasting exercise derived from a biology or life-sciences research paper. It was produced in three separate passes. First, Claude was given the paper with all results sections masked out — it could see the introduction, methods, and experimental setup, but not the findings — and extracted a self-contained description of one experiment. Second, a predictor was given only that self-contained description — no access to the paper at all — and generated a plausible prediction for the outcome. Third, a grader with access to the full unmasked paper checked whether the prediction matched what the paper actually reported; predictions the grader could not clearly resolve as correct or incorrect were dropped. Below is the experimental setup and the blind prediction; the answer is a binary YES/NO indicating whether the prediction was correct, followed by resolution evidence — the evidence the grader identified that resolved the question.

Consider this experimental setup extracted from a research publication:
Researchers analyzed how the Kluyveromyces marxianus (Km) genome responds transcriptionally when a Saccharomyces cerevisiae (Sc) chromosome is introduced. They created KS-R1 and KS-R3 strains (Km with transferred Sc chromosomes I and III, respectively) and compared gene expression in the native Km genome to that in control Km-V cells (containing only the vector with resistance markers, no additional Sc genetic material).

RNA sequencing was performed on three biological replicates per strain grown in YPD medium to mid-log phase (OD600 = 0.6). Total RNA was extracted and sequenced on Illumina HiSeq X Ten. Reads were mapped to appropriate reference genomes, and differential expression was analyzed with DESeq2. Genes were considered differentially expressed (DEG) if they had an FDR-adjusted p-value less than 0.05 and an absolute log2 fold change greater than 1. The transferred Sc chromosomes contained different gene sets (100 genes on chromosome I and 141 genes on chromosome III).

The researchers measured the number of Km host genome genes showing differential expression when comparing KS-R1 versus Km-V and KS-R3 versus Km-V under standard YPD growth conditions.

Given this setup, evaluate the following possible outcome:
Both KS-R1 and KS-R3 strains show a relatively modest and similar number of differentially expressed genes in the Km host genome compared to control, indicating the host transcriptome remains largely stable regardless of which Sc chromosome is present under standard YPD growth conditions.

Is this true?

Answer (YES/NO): NO